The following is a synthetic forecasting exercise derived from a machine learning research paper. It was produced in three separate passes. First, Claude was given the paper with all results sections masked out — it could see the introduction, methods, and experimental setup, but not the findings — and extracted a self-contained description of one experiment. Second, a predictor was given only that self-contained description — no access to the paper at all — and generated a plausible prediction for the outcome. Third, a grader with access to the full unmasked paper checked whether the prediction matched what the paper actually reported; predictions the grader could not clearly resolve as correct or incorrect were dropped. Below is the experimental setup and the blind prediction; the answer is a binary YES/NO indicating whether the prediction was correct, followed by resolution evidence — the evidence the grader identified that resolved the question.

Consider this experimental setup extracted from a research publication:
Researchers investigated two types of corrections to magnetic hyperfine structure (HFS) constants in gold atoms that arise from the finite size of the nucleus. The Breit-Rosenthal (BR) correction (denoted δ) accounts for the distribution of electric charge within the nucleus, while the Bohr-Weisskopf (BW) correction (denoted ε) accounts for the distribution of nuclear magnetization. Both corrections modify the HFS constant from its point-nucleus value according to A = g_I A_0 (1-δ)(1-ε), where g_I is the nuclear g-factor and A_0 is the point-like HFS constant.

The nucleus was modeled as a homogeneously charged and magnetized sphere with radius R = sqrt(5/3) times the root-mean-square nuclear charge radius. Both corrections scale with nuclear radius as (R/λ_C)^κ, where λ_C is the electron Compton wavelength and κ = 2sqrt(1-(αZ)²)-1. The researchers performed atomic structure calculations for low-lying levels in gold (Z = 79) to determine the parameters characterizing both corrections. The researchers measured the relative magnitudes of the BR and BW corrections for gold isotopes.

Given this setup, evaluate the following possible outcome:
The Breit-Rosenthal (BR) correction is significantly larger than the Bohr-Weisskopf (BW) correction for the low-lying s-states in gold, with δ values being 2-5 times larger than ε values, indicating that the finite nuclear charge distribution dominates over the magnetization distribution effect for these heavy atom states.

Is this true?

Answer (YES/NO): NO